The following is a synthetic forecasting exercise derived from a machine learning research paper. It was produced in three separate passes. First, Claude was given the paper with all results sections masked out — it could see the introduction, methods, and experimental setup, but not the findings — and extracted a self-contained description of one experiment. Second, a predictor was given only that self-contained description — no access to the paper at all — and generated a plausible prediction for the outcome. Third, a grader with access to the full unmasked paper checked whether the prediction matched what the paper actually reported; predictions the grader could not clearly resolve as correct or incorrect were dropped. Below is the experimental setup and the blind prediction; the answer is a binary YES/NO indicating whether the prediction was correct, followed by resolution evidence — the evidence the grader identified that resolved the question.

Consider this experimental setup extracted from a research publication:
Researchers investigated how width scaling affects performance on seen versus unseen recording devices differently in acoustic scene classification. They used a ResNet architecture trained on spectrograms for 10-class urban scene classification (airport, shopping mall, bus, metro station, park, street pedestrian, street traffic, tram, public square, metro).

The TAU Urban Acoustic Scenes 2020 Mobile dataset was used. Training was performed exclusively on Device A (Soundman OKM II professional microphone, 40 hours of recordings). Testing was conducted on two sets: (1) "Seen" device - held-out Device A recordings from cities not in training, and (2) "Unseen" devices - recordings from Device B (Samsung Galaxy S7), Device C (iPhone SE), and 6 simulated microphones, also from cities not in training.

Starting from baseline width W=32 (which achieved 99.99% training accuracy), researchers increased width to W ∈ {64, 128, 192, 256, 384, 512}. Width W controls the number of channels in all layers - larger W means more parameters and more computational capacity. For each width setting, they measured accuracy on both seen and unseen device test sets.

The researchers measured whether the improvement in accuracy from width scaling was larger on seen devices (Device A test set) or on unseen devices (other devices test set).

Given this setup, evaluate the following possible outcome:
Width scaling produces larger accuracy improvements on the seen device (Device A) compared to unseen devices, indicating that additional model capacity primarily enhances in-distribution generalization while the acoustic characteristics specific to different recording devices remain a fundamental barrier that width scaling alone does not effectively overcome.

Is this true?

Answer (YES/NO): NO